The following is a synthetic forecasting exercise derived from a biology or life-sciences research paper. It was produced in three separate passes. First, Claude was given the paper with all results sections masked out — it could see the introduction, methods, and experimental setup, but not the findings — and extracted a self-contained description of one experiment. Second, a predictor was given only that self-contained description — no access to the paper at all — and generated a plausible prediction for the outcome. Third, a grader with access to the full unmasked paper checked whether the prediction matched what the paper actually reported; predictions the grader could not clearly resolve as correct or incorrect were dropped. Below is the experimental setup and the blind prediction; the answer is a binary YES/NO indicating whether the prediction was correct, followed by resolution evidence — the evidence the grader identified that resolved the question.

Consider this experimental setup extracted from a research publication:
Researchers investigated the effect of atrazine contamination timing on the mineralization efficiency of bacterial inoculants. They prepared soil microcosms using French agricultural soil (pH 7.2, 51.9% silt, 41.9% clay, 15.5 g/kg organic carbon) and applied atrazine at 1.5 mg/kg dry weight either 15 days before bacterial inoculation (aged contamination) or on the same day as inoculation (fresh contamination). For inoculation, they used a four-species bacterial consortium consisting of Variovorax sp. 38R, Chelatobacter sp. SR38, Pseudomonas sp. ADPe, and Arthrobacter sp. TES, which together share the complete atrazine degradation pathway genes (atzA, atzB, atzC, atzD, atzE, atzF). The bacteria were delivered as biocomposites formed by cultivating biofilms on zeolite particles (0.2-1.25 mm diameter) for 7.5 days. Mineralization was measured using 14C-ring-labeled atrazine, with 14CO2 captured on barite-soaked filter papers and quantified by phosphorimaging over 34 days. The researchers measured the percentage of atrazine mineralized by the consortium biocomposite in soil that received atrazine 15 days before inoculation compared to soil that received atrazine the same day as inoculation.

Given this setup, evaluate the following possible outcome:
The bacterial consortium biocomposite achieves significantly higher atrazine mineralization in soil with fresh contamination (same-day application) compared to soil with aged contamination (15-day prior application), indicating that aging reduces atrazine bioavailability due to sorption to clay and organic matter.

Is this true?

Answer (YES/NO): YES